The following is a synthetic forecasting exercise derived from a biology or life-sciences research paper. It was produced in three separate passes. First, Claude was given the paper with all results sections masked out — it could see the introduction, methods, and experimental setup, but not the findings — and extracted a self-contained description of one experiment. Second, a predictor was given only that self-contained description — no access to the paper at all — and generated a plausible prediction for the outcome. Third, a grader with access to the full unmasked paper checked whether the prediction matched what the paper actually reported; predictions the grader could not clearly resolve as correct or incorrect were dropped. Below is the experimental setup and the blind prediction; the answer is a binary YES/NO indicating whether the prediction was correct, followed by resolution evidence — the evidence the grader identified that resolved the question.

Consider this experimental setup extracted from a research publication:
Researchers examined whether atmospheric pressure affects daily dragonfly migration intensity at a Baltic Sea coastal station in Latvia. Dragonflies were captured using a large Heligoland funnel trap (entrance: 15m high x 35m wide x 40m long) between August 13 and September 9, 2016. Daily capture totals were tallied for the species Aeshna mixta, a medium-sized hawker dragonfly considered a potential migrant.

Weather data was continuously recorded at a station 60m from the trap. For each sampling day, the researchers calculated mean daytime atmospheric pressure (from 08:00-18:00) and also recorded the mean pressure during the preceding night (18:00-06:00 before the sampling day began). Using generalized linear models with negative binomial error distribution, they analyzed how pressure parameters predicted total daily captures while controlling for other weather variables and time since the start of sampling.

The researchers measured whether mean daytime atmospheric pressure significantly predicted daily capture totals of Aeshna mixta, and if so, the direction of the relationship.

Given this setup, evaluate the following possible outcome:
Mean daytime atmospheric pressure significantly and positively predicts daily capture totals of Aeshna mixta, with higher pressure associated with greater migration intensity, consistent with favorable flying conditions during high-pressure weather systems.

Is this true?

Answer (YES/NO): NO